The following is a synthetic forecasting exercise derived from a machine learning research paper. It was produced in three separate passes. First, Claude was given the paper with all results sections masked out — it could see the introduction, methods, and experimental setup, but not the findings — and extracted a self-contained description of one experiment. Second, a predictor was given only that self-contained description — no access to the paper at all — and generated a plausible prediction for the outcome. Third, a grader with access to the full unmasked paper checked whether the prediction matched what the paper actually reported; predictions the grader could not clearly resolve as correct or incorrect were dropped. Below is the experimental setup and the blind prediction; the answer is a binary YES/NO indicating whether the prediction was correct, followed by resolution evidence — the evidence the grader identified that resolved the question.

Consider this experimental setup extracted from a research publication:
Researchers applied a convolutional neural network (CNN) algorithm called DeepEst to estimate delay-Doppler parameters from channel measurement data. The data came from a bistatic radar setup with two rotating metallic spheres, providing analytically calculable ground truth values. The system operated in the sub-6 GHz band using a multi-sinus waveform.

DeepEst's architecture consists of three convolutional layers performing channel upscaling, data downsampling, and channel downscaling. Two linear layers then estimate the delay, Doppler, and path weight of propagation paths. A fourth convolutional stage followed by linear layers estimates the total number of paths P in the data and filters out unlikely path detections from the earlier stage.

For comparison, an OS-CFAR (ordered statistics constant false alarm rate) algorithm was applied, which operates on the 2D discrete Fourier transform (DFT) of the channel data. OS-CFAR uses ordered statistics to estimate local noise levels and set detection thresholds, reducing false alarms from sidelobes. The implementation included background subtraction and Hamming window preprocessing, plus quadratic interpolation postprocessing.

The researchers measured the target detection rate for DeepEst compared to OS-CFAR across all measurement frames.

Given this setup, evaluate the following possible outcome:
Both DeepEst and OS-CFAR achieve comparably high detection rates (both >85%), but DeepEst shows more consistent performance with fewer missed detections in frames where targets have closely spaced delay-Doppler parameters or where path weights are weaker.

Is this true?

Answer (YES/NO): NO